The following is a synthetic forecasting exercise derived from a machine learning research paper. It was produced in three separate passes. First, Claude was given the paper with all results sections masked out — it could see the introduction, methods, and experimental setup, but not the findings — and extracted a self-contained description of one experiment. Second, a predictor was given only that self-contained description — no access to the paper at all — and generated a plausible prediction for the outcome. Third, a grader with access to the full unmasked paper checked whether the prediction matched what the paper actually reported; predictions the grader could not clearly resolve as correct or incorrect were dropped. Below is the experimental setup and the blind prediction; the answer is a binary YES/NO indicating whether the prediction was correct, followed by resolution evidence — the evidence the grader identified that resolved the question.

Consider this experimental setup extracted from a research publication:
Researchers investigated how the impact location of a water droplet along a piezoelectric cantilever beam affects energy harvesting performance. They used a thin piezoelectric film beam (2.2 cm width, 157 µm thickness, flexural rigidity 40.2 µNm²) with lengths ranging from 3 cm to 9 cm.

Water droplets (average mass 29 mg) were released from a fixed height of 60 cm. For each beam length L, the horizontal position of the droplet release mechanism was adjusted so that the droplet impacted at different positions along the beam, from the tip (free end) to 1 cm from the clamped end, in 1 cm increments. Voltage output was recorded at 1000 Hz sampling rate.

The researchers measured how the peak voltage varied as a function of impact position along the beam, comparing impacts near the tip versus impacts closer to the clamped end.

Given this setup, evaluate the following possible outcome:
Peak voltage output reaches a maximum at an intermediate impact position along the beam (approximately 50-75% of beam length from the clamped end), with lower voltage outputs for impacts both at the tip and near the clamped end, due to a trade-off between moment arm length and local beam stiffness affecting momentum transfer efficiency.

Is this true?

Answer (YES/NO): NO